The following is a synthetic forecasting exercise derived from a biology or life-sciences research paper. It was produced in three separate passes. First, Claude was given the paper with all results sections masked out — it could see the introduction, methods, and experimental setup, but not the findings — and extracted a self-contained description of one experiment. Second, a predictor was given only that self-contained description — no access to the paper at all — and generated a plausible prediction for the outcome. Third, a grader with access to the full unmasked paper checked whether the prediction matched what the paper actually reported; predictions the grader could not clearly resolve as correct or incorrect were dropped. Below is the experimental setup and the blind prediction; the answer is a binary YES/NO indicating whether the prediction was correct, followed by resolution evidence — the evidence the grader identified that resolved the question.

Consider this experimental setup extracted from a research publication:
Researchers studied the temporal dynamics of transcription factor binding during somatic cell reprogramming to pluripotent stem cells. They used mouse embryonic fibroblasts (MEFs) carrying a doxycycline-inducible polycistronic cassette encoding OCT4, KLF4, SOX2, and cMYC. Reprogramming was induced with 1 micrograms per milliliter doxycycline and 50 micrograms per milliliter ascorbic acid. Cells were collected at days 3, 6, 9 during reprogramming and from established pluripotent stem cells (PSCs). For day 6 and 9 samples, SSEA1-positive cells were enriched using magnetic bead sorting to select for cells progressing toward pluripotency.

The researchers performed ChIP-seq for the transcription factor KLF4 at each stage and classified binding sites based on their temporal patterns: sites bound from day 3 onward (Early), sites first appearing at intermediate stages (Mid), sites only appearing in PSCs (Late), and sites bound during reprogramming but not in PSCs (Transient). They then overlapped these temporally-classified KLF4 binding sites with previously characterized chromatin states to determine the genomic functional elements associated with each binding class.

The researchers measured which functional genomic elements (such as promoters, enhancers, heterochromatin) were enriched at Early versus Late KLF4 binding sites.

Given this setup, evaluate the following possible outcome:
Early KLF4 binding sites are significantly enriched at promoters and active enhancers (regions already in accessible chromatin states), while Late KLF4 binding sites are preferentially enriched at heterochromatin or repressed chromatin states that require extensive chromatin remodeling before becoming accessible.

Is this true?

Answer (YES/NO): NO